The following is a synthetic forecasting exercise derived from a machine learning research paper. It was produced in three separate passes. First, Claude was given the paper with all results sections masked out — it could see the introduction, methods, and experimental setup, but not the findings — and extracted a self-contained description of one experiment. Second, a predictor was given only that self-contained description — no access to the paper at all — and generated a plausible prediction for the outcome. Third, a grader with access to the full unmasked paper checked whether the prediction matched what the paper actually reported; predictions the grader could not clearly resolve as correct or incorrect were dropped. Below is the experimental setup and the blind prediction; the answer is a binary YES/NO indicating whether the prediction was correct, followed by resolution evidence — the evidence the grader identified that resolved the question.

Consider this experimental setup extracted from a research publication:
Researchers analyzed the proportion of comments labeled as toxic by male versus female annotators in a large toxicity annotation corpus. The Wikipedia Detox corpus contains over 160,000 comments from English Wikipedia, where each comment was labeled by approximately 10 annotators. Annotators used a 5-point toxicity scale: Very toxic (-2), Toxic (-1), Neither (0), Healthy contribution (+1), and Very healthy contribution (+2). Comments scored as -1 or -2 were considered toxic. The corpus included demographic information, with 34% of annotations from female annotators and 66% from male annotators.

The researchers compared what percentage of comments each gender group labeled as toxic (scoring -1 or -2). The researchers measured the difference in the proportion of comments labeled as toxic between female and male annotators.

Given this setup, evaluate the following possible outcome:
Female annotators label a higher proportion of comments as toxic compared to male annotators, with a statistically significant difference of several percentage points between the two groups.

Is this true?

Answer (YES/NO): NO